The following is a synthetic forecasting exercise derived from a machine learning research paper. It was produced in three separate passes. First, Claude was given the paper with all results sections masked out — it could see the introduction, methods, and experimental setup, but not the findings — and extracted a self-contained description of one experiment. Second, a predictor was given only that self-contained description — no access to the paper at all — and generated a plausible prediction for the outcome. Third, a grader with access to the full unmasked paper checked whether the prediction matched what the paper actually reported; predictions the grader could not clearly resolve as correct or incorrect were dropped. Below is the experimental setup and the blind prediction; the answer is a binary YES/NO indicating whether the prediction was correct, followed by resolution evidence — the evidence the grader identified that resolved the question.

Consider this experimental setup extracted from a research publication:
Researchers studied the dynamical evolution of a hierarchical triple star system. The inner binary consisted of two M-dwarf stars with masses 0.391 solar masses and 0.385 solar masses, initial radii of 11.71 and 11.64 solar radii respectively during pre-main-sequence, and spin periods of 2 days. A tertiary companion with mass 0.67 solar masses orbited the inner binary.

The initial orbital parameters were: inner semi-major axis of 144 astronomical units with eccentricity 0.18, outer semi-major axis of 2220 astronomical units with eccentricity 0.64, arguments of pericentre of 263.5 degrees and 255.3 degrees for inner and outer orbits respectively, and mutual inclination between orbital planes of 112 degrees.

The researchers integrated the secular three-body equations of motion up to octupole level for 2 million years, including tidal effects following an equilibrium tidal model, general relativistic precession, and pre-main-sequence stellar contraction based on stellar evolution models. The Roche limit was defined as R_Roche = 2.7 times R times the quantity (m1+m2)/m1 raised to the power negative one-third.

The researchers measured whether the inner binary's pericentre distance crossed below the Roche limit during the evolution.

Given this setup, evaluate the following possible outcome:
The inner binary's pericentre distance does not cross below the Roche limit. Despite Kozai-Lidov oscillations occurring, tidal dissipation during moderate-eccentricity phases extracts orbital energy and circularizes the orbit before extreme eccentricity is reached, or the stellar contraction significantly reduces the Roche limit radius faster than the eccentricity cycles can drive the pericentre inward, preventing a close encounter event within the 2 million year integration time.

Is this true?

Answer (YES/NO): YES